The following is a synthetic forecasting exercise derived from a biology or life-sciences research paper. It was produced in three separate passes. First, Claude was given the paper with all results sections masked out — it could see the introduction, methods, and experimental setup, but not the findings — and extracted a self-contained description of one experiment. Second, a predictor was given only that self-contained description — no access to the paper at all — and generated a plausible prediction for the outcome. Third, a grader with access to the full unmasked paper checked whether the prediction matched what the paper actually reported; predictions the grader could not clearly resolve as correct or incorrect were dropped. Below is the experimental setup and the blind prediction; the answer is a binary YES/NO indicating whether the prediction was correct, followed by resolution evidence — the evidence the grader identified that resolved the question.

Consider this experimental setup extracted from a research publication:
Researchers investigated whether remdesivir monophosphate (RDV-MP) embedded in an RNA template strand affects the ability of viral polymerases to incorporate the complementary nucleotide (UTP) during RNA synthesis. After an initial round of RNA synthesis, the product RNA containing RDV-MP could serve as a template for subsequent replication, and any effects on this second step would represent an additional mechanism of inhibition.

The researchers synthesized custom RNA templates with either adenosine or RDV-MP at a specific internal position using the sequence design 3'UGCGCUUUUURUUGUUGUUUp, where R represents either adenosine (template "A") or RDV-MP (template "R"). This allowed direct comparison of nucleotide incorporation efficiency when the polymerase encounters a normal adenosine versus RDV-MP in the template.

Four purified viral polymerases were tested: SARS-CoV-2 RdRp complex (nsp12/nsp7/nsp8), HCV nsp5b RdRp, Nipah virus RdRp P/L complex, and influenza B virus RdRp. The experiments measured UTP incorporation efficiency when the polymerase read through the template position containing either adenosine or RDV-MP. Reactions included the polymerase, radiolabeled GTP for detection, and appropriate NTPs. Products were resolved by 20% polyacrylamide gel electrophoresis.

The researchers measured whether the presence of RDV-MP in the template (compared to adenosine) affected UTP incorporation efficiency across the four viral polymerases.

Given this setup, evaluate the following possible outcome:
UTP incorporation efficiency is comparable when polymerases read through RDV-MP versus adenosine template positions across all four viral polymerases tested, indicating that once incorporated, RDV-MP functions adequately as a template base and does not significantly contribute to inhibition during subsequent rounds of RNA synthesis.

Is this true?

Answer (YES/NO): NO